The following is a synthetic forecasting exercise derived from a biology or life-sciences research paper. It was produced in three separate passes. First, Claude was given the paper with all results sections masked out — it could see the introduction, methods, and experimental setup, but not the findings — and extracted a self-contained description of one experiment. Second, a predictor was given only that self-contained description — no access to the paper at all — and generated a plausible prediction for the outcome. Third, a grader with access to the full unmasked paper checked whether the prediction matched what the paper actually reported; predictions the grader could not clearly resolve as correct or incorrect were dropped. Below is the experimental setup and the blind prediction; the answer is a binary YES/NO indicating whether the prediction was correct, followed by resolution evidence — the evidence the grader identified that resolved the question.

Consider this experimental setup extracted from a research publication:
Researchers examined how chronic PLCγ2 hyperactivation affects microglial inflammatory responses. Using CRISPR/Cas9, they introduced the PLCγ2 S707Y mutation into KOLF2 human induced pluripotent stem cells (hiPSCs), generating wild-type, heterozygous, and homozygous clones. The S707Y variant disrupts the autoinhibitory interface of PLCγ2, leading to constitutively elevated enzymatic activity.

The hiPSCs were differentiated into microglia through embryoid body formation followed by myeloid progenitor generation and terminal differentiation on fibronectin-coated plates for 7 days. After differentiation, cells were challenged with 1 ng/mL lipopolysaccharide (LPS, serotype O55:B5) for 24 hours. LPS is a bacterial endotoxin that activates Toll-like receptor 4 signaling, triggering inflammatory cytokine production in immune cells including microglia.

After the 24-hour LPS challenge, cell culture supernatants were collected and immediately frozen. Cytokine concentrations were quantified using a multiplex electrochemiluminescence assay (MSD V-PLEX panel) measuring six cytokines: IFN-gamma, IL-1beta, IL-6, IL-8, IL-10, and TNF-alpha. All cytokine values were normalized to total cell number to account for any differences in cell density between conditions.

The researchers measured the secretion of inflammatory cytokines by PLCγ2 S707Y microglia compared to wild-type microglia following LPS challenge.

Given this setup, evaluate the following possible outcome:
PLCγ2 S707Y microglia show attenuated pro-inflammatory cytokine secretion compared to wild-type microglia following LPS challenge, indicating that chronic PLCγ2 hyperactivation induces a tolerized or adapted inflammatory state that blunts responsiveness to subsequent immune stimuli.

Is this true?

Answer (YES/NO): YES